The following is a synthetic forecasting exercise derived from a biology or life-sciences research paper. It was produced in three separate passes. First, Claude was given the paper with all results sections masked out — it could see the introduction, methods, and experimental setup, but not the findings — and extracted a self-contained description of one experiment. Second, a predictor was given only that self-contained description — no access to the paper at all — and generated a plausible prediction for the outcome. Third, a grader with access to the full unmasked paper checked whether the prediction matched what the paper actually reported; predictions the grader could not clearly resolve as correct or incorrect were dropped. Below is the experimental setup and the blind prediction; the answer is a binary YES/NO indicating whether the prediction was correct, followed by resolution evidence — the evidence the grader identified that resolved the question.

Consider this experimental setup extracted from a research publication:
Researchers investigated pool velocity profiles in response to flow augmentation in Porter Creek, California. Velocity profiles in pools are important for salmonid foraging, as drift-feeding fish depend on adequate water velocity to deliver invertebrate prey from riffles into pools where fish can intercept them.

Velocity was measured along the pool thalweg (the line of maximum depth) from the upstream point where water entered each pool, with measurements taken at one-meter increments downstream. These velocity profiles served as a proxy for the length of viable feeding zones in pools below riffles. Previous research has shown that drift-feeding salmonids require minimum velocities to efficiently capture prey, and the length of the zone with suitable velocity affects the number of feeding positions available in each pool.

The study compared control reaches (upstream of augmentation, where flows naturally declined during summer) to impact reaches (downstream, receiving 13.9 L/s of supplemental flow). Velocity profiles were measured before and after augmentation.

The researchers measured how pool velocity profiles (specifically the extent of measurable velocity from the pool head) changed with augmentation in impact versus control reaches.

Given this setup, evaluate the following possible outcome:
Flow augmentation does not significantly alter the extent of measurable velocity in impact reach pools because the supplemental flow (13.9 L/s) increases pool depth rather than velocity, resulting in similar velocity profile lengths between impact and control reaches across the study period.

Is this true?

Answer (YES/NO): NO